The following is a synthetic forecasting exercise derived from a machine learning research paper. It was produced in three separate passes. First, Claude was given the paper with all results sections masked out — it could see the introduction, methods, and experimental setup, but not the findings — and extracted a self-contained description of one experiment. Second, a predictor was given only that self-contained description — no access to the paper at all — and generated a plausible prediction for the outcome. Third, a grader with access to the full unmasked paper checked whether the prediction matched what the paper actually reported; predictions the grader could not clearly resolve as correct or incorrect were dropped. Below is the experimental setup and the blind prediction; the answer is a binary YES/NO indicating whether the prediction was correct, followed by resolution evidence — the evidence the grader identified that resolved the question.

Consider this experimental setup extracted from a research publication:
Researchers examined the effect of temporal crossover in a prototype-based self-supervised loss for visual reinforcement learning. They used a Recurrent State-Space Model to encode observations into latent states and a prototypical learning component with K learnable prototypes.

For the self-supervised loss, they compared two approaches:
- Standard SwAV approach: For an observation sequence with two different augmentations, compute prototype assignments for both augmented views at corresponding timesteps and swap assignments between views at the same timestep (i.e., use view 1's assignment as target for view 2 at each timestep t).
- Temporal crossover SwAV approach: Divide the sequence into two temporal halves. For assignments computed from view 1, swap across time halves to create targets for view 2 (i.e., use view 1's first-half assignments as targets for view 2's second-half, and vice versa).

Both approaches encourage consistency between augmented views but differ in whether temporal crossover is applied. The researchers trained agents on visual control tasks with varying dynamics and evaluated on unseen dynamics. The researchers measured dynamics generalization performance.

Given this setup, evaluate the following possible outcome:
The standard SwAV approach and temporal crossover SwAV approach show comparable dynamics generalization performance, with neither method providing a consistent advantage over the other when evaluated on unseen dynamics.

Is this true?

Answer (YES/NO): NO